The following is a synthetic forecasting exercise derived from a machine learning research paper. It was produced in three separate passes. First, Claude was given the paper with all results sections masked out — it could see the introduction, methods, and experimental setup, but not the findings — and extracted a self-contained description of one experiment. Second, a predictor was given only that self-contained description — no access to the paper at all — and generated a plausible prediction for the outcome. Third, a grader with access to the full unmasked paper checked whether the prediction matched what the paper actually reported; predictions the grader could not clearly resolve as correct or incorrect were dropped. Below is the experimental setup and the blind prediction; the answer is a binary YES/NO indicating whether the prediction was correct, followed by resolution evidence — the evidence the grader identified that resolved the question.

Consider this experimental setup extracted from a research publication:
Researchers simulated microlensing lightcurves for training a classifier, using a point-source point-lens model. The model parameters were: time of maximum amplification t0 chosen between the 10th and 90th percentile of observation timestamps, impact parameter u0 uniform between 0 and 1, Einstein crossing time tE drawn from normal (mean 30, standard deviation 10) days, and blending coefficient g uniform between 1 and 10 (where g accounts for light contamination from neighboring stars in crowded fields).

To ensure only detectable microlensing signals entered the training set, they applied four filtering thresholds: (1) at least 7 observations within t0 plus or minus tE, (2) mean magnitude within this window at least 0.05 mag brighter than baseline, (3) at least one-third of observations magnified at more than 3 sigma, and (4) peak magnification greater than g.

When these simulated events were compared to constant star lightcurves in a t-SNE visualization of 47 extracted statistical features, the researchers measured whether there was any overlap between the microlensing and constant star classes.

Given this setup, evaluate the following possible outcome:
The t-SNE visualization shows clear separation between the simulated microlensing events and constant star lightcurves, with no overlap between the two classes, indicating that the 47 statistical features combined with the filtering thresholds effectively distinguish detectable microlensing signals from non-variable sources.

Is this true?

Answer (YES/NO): YES